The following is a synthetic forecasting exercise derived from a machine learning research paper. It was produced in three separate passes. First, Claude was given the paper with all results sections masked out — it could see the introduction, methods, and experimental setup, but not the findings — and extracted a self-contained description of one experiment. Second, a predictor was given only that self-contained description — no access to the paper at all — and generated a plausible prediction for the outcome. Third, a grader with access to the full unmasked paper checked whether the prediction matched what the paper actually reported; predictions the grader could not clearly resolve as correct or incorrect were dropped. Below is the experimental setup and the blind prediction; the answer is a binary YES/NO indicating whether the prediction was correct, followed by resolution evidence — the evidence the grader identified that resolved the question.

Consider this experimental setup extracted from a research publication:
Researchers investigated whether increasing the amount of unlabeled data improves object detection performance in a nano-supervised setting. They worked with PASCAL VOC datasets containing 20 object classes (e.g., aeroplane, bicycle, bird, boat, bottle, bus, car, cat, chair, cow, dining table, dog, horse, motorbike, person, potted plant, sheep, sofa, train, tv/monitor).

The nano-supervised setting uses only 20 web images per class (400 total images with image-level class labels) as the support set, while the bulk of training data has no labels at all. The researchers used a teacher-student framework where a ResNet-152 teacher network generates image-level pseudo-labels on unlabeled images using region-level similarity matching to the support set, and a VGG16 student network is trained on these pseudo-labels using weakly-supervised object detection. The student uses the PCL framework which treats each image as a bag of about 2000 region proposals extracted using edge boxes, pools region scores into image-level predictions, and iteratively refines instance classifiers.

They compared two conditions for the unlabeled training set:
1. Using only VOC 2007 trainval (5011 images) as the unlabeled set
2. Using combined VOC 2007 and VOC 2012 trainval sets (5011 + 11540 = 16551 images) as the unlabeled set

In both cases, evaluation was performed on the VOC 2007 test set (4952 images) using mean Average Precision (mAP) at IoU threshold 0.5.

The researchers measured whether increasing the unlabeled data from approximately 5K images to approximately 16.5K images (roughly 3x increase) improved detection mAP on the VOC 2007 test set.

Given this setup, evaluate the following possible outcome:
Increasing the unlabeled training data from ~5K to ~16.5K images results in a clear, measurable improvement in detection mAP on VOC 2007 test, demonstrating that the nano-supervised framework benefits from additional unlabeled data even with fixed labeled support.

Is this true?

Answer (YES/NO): YES